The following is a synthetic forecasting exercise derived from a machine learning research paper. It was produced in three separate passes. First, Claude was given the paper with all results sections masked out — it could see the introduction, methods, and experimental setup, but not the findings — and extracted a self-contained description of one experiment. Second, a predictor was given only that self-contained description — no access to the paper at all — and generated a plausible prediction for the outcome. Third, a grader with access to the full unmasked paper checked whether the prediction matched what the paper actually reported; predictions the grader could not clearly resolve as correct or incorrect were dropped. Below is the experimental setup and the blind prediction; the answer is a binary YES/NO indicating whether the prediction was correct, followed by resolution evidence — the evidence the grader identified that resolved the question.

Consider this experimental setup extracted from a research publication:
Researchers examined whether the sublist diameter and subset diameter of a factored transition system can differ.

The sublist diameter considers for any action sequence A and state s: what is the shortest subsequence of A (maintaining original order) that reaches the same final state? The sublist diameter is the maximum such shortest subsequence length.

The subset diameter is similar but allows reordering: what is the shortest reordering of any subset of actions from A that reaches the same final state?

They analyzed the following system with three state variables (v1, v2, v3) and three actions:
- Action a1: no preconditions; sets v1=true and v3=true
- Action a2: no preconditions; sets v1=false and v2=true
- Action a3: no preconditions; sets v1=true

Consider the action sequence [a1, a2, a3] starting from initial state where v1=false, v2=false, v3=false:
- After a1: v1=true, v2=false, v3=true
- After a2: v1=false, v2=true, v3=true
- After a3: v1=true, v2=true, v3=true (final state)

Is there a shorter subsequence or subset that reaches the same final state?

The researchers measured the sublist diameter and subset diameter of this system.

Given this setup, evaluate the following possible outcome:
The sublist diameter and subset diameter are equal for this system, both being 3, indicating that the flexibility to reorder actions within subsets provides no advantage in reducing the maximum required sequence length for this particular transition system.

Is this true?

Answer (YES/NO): NO